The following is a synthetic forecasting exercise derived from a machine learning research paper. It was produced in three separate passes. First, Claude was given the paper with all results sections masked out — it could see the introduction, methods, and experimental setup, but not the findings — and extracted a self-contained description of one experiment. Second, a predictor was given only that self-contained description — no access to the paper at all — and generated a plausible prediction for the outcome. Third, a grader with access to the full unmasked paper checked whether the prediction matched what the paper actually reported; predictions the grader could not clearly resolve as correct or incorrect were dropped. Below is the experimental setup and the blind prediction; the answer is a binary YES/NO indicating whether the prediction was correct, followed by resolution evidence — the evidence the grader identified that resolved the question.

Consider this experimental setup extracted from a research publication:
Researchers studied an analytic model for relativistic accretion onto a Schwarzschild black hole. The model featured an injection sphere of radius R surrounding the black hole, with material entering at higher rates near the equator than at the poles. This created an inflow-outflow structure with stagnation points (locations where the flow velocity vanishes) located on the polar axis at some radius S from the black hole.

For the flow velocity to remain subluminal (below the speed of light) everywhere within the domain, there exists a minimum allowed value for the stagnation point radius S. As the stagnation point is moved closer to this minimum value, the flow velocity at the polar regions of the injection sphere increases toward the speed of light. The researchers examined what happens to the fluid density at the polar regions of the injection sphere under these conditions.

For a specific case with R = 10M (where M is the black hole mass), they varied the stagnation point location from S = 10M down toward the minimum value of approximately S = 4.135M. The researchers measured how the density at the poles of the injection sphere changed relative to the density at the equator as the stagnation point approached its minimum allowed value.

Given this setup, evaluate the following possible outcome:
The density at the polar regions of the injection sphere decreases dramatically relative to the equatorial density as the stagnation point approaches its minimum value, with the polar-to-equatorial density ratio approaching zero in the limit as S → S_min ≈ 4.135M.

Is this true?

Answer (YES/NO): YES